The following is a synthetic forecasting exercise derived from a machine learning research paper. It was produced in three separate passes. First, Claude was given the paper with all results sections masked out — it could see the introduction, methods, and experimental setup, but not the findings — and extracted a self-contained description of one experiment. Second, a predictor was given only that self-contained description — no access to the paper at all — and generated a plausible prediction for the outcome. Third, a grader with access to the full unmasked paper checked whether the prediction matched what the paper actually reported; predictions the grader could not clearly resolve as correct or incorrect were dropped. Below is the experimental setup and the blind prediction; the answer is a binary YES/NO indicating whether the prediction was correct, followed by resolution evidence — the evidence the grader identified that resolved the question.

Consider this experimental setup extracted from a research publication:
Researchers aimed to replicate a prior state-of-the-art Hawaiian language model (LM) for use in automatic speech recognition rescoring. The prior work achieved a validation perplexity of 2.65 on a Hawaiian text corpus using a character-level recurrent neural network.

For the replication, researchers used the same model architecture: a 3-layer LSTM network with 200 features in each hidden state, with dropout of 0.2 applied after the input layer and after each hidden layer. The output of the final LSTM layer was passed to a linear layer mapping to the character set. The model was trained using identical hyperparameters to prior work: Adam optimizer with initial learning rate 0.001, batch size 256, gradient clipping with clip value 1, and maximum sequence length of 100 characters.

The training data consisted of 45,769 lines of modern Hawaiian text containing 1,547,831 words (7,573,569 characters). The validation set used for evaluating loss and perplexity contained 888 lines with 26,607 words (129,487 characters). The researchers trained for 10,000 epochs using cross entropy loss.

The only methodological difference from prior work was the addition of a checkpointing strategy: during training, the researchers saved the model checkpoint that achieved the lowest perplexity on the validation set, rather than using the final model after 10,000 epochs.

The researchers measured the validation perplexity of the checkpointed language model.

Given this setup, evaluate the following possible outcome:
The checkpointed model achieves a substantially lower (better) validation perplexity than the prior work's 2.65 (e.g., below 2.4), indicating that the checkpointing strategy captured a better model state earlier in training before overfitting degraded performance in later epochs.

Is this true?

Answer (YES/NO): YES